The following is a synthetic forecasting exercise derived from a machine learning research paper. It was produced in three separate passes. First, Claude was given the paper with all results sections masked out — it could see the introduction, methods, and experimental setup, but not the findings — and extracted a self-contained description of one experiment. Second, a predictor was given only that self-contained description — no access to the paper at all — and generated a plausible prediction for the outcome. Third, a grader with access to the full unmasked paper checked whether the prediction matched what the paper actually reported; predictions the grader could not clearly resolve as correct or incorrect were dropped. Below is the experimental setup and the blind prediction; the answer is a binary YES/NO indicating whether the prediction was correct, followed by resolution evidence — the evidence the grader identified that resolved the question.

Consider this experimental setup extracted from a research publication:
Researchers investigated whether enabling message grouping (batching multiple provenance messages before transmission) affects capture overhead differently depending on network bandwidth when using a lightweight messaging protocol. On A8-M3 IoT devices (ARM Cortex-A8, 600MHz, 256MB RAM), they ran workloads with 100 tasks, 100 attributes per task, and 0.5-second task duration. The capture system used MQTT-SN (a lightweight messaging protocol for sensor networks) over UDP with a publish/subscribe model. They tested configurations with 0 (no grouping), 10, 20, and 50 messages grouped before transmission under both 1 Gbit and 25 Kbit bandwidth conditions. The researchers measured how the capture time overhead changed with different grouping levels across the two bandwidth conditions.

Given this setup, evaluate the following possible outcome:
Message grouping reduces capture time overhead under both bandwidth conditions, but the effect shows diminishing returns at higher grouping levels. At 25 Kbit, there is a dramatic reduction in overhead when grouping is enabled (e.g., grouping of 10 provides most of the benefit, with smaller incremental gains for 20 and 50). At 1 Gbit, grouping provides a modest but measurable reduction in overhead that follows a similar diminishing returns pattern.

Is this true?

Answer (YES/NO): NO